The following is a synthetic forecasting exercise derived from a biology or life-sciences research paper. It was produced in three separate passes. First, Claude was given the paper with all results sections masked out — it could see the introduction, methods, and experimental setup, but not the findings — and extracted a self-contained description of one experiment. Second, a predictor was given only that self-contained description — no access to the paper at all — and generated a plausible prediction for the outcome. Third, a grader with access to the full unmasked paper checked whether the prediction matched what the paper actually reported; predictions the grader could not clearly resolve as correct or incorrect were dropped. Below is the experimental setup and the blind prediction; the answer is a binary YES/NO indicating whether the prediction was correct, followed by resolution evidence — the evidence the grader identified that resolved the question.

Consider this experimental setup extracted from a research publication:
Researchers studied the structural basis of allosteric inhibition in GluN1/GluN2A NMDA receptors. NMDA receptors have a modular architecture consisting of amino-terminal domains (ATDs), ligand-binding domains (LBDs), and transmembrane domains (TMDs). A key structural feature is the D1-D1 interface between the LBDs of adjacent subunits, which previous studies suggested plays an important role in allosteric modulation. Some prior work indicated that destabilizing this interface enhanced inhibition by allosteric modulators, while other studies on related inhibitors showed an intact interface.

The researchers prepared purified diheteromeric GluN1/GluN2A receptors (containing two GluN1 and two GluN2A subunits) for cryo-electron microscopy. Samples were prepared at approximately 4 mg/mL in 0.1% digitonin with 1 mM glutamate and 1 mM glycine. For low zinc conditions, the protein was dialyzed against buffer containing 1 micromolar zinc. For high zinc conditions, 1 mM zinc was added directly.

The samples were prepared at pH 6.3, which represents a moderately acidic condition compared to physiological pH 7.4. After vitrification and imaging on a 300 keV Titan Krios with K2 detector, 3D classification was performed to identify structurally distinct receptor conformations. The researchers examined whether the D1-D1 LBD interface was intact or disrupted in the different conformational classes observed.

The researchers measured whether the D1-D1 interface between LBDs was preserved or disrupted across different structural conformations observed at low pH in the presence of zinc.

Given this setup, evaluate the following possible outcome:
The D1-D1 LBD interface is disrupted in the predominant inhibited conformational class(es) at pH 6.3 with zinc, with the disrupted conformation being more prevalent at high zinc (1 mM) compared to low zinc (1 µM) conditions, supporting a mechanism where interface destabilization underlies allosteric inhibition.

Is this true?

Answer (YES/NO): NO